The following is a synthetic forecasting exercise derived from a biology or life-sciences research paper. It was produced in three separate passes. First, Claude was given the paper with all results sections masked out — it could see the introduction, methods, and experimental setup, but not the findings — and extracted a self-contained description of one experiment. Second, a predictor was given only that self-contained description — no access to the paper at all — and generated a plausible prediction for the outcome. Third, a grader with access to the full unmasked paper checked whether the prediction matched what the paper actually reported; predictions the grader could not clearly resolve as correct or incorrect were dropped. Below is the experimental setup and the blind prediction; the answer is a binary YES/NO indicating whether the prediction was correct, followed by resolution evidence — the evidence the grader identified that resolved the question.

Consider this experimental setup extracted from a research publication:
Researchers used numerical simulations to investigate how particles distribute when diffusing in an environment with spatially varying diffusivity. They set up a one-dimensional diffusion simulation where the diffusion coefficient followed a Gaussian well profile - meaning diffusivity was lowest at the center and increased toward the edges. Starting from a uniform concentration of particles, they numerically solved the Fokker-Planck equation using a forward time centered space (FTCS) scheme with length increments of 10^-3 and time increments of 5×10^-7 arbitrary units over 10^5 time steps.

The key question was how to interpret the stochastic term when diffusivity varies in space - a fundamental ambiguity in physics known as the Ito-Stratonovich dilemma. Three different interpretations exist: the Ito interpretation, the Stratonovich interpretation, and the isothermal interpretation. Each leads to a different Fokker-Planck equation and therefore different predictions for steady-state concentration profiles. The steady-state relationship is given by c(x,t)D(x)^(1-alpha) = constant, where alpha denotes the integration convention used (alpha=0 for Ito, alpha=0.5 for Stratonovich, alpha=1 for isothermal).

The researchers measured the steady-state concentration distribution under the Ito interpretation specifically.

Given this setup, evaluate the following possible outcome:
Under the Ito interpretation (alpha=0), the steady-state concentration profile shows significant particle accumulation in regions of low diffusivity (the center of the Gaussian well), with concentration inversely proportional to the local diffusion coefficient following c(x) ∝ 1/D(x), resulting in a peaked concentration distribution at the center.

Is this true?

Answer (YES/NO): YES